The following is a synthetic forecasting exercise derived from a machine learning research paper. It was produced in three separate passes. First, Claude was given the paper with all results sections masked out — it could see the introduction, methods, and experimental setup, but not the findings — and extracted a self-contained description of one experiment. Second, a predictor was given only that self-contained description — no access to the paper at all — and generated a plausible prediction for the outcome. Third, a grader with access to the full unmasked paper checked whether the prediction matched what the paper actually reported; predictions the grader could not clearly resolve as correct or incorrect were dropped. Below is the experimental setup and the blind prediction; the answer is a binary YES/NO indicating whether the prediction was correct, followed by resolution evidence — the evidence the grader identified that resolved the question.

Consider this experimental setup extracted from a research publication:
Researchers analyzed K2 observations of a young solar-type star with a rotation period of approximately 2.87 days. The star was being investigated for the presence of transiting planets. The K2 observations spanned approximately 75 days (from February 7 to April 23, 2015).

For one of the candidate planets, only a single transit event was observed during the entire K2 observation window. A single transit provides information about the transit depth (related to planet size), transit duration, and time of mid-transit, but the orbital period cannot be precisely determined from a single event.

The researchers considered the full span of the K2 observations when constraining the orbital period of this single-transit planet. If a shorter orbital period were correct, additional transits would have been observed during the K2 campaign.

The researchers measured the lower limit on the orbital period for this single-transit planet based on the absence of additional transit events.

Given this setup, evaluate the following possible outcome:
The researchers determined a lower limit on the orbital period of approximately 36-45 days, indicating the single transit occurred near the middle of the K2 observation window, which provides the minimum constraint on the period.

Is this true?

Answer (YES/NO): YES